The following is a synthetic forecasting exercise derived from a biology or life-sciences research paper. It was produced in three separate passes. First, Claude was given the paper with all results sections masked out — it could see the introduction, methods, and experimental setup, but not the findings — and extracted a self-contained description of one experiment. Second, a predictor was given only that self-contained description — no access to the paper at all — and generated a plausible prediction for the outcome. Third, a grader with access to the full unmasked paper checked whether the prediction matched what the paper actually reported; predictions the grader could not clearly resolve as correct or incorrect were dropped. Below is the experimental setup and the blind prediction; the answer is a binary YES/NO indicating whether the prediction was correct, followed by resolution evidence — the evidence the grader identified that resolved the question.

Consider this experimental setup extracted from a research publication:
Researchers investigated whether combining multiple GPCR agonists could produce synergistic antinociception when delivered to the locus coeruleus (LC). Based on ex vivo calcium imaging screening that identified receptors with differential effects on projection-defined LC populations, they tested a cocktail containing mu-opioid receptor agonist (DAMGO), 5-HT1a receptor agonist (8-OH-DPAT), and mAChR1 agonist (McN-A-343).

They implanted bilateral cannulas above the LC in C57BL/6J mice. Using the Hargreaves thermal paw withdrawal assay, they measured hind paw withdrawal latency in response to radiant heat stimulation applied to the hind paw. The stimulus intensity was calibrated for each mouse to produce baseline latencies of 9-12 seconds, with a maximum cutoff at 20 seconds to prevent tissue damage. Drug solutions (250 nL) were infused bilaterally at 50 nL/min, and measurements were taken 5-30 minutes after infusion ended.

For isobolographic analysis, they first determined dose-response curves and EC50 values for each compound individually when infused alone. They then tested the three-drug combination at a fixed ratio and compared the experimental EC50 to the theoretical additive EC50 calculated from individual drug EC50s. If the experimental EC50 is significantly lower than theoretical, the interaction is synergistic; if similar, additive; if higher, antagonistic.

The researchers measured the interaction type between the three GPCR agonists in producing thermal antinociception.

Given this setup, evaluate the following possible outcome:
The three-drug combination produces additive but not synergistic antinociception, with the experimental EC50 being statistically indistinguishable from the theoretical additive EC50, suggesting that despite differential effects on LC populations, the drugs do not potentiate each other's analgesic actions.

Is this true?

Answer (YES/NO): YES